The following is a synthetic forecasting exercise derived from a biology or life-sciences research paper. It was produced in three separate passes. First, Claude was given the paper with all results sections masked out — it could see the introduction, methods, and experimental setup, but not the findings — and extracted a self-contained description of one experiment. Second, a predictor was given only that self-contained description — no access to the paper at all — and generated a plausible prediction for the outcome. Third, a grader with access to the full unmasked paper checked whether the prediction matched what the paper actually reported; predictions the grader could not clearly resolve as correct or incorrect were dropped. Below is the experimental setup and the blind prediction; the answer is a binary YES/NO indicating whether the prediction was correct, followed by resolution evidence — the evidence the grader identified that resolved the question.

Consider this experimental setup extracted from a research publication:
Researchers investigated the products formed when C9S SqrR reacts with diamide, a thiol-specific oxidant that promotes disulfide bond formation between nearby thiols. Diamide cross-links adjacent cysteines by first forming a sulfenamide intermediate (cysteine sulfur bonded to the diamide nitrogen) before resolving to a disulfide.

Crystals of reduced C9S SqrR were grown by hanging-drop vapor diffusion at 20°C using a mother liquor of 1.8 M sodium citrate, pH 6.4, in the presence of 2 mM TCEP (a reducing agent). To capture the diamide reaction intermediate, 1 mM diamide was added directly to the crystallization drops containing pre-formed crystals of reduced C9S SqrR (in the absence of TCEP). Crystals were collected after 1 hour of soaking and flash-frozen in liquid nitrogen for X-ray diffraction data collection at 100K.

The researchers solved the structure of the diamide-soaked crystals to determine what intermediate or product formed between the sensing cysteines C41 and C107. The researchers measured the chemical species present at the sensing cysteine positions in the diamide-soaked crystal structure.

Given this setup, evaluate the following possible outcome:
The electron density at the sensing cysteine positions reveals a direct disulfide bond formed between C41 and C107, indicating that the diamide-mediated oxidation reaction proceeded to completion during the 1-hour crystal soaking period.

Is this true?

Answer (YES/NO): NO